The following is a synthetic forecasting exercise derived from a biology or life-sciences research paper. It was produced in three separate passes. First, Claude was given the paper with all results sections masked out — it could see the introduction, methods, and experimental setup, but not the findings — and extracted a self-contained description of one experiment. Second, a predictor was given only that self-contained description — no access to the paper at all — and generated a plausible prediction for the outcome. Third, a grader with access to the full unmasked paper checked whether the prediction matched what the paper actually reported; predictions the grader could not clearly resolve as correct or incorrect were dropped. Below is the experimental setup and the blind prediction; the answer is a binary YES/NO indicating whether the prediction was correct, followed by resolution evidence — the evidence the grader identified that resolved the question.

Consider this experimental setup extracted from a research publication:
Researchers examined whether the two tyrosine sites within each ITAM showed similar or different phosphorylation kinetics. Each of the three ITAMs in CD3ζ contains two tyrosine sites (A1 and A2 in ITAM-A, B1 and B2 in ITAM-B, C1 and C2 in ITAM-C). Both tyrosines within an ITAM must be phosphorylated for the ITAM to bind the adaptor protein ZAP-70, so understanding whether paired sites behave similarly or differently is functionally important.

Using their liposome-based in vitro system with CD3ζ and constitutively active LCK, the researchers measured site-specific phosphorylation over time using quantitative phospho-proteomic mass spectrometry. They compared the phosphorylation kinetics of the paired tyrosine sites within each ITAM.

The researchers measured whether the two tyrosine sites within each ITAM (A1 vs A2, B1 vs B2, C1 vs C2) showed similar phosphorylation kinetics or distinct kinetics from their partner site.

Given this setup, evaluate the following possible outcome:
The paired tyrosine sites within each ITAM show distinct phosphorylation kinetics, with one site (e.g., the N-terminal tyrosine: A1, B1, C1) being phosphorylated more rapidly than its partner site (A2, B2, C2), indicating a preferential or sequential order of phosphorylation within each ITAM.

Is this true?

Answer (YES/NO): NO